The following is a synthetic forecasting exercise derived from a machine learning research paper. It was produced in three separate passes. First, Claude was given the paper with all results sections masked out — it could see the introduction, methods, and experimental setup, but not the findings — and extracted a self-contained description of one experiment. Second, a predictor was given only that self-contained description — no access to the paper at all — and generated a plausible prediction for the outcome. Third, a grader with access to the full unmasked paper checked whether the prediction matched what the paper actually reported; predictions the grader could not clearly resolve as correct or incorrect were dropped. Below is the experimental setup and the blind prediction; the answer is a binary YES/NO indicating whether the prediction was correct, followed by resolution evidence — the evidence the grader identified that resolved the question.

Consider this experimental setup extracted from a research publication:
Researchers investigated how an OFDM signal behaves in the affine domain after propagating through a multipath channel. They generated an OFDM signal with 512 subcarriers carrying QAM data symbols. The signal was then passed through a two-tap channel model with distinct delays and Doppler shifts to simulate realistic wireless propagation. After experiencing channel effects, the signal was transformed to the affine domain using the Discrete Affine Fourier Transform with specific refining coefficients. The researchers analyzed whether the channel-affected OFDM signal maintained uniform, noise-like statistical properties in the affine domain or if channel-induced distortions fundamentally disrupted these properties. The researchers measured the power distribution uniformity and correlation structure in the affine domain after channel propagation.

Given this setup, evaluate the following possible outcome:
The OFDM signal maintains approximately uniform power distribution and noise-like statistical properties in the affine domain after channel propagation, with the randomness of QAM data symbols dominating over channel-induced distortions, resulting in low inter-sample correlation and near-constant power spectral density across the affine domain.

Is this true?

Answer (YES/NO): YES